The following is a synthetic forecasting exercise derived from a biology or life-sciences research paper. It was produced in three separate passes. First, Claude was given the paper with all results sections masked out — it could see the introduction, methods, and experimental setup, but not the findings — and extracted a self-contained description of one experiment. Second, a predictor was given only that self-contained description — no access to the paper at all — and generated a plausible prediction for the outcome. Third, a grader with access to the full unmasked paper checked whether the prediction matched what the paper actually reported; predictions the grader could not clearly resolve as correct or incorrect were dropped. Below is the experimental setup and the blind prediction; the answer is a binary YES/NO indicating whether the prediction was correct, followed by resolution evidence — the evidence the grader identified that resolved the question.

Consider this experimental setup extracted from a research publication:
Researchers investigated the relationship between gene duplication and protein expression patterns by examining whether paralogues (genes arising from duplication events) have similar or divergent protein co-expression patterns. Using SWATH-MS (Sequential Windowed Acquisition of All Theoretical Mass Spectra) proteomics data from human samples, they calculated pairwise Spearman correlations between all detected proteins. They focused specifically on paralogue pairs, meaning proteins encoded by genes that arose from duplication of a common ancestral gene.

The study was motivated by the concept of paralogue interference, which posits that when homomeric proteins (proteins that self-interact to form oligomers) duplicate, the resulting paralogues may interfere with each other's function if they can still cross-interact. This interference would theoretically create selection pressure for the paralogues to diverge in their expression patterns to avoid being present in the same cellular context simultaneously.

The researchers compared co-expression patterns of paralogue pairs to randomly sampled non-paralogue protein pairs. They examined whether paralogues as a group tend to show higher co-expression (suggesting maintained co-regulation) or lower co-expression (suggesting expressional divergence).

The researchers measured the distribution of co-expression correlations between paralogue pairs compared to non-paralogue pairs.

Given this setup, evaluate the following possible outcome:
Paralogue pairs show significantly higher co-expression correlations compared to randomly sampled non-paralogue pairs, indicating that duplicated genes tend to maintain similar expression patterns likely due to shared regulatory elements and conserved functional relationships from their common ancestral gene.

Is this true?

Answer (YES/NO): YES